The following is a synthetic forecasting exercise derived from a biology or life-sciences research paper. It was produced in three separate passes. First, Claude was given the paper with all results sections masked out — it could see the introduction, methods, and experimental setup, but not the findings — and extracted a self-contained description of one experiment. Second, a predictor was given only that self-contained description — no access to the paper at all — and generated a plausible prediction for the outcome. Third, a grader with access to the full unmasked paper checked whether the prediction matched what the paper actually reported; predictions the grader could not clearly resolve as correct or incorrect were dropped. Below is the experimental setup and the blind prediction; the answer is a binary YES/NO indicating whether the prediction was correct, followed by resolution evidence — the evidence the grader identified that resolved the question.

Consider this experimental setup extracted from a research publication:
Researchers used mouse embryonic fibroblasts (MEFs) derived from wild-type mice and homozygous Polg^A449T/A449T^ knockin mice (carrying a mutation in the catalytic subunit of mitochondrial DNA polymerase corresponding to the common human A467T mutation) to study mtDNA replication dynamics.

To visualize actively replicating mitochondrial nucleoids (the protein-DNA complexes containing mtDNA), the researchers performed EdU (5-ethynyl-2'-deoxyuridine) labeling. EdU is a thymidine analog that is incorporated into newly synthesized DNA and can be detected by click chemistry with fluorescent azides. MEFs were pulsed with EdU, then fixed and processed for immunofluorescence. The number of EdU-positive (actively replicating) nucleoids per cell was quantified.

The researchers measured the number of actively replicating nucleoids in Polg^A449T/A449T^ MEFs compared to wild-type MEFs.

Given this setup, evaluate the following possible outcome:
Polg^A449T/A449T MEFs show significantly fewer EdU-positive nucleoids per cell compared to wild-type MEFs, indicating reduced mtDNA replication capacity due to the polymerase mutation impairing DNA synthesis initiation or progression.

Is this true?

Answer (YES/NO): NO